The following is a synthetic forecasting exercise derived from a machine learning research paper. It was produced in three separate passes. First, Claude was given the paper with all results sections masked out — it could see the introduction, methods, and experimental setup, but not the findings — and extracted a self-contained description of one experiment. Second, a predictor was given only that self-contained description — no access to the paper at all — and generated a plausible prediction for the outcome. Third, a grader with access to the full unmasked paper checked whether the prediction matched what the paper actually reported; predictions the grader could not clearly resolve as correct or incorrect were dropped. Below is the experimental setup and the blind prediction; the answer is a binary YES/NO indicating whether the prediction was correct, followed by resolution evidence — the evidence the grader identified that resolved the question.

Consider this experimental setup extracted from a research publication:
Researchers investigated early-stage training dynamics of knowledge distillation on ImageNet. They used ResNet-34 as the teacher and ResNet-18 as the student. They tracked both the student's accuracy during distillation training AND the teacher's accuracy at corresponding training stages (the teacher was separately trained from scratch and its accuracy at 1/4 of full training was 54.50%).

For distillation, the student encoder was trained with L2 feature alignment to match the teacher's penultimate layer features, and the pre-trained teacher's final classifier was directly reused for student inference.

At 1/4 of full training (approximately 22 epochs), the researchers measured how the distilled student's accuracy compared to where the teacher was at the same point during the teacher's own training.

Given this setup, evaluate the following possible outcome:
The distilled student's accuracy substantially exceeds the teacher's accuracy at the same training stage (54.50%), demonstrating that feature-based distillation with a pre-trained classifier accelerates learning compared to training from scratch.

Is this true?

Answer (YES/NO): YES